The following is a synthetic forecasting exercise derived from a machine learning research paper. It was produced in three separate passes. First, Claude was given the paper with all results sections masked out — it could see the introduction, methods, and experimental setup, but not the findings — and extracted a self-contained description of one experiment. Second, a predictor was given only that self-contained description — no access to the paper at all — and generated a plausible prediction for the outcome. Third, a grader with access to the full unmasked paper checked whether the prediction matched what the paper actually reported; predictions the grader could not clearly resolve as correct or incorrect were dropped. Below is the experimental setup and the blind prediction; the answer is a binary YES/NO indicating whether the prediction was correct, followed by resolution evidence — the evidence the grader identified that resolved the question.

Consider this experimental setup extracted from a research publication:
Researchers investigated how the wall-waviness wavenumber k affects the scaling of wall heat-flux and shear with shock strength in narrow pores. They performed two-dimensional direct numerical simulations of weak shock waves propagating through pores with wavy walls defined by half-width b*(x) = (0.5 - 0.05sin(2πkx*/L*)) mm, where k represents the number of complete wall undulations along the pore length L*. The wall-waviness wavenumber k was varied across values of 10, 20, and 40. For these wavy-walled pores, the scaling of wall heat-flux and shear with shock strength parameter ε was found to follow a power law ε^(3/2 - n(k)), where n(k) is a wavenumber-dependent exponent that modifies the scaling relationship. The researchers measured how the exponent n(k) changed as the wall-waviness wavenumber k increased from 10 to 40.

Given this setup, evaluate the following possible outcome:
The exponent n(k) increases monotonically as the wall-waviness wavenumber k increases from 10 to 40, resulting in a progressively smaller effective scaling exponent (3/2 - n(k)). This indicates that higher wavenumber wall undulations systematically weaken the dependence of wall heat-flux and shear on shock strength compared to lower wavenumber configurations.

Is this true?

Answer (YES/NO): YES